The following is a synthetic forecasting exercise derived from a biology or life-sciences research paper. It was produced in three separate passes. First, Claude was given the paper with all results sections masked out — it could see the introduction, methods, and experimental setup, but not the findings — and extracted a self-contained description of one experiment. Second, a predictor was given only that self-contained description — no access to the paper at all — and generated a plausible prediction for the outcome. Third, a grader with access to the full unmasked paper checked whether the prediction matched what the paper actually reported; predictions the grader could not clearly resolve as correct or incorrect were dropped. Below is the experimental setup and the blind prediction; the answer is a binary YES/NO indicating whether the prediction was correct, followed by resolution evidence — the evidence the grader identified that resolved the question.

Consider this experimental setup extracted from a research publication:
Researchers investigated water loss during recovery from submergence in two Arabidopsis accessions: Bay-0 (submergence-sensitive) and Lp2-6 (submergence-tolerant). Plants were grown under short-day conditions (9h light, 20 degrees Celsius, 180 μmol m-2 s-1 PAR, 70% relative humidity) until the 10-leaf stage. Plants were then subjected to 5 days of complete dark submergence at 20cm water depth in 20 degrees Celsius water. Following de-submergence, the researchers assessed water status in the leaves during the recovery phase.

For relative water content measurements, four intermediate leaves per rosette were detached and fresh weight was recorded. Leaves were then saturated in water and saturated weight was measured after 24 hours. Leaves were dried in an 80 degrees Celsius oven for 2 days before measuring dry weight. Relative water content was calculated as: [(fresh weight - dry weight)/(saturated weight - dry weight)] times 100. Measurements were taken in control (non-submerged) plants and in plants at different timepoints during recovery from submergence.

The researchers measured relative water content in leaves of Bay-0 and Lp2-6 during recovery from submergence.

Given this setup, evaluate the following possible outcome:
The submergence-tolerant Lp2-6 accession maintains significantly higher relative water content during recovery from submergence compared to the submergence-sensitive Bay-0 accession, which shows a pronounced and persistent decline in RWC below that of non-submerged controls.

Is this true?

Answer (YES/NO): YES